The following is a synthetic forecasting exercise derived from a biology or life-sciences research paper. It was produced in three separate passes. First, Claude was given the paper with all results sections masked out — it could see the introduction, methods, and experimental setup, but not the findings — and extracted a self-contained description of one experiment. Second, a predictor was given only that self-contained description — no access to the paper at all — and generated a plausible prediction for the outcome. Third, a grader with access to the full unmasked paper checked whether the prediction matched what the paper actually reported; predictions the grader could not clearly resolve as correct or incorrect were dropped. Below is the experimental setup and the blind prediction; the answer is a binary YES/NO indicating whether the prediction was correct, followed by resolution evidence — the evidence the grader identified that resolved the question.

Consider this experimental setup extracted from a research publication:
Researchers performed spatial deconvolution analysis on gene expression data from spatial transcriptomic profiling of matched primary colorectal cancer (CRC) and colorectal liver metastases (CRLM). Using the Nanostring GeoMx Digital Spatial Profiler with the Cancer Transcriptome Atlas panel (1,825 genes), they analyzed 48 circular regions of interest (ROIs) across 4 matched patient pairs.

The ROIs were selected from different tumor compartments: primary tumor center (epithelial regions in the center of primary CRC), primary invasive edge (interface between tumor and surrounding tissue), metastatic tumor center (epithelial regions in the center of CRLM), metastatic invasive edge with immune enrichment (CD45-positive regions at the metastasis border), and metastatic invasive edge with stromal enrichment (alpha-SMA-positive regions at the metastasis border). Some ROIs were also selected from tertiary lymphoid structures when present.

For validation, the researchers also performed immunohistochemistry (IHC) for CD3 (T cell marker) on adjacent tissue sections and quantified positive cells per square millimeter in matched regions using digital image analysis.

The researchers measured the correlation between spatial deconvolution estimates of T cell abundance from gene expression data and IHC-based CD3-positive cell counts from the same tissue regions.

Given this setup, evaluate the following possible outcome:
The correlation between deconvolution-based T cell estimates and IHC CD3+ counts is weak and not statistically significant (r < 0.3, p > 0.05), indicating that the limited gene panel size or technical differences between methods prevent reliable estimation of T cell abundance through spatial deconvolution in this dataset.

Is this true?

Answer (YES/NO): NO